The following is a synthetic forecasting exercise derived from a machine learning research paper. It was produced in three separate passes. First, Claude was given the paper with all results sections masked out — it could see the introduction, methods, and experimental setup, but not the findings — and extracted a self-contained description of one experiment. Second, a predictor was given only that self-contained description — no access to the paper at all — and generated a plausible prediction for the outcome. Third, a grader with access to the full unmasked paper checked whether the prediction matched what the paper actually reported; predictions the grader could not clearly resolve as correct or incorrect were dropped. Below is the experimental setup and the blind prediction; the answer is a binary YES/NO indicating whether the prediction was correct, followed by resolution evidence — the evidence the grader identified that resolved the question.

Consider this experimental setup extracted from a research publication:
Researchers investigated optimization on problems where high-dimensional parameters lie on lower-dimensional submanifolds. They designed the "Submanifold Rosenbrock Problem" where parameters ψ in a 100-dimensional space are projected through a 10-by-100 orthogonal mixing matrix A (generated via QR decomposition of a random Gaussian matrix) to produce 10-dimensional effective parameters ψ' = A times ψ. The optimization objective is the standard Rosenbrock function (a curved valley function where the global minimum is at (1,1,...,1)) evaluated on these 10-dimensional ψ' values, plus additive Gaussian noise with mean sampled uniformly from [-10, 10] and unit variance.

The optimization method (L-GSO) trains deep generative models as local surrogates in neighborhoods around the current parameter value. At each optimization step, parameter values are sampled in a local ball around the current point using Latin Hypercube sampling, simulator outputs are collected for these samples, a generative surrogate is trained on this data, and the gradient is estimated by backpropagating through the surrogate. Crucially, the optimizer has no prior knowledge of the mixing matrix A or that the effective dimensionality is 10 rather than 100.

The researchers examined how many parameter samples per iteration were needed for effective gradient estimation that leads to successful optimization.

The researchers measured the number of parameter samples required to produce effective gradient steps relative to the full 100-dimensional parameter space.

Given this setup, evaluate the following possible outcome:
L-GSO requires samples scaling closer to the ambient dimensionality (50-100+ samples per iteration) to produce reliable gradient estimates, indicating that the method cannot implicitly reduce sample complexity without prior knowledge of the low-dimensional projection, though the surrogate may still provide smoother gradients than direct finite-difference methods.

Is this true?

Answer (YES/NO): NO